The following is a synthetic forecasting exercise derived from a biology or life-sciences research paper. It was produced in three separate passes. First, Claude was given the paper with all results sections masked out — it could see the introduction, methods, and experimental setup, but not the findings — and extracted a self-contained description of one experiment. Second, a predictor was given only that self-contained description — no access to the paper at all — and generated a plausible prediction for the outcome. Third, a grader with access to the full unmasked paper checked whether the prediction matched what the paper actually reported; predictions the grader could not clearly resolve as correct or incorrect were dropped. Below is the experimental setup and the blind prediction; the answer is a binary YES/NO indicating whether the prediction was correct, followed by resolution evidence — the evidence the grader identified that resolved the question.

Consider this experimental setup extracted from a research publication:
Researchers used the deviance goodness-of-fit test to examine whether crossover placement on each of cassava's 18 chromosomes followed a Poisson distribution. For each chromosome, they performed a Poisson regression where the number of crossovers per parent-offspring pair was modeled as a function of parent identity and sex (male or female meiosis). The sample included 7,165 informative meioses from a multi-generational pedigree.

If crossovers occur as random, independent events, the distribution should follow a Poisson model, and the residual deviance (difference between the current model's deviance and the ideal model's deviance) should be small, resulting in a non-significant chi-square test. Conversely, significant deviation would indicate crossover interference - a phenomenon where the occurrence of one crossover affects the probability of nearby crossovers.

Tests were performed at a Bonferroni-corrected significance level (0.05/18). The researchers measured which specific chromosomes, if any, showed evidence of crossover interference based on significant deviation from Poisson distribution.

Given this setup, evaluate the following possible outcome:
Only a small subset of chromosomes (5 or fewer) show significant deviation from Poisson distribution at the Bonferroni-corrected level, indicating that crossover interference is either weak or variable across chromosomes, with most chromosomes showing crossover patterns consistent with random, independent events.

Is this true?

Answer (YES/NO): NO